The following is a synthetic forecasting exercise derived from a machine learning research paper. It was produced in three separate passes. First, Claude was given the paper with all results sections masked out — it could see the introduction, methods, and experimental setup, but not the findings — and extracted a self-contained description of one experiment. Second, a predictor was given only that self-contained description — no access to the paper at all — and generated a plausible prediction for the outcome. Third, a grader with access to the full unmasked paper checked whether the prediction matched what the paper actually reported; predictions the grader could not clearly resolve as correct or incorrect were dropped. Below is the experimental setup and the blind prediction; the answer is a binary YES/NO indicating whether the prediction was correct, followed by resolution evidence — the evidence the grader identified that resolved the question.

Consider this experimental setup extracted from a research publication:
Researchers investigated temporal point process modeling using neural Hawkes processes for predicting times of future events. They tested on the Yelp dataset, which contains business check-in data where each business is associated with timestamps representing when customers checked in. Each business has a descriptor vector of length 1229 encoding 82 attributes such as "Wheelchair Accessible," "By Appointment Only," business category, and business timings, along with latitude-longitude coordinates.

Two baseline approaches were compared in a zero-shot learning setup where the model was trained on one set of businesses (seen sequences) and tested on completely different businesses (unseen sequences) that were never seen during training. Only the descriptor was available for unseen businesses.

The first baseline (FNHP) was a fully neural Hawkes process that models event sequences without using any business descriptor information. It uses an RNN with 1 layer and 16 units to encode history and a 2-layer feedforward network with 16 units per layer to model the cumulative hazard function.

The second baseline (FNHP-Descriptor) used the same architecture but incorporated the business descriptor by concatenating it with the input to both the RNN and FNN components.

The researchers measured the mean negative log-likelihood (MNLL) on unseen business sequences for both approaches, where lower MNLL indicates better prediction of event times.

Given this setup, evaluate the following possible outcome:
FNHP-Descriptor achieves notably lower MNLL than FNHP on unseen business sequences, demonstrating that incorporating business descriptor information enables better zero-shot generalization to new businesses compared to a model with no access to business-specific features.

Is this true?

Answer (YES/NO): NO